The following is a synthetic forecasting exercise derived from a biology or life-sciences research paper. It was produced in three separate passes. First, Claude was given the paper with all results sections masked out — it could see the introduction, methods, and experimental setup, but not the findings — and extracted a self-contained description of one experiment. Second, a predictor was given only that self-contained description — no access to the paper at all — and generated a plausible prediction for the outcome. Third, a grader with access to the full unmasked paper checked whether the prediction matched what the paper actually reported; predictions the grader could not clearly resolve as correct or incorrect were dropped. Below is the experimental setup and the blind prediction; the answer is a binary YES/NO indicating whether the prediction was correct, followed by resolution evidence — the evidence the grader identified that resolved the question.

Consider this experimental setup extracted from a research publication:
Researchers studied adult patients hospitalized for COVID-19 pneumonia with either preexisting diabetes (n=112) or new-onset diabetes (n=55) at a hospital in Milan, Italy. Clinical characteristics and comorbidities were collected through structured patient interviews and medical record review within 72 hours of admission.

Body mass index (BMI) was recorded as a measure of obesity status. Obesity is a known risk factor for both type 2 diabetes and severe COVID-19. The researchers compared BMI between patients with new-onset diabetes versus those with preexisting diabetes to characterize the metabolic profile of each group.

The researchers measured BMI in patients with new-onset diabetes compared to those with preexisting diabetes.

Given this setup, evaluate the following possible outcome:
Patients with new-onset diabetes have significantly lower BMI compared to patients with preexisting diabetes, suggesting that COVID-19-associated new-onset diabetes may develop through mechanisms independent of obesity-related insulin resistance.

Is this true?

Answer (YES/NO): YES